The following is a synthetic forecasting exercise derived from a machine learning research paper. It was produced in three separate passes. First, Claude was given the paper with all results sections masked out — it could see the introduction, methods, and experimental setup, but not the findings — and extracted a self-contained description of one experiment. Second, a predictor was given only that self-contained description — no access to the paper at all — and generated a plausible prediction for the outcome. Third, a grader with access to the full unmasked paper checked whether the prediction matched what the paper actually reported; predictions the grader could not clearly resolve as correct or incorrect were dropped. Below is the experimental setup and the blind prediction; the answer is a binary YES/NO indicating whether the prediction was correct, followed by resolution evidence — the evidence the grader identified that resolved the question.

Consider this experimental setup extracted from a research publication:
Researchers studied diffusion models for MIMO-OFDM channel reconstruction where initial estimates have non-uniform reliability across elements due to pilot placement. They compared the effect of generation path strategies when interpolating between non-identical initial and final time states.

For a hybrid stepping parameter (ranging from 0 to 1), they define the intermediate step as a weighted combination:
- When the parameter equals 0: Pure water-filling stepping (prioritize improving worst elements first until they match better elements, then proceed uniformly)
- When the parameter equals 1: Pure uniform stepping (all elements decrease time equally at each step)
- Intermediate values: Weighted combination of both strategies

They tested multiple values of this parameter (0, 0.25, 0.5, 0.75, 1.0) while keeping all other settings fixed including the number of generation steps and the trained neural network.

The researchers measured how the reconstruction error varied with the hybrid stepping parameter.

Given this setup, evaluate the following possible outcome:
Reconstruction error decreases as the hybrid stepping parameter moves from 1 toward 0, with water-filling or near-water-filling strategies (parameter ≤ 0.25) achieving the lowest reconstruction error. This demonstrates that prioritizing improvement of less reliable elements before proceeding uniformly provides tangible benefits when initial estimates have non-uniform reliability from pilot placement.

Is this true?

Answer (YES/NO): YES